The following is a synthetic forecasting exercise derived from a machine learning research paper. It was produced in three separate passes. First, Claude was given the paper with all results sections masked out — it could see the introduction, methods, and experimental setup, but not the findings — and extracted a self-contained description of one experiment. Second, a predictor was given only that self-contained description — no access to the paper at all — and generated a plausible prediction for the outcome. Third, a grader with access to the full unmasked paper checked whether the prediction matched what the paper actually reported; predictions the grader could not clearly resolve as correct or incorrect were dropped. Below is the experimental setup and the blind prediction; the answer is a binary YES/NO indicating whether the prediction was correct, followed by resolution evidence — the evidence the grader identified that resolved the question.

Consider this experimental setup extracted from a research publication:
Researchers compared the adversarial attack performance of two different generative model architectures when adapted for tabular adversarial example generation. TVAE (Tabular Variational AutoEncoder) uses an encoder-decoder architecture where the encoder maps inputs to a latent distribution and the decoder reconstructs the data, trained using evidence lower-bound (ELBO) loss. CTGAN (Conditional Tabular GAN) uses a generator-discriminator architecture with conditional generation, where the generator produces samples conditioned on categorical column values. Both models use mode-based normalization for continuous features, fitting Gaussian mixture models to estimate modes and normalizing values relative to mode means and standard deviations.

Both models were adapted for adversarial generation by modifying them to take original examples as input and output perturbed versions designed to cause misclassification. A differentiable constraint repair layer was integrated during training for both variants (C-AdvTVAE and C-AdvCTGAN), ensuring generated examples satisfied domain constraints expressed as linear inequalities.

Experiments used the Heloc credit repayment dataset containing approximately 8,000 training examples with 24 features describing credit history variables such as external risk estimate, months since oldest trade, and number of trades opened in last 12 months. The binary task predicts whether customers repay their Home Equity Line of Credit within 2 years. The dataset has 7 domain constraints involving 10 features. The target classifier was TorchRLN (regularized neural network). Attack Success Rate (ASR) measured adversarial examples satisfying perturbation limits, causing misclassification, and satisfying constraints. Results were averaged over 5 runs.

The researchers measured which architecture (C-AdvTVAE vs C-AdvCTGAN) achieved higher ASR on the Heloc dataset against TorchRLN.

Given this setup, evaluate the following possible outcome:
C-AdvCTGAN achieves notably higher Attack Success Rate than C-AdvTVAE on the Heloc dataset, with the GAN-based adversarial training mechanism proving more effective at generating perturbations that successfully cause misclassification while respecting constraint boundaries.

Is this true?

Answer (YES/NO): NO